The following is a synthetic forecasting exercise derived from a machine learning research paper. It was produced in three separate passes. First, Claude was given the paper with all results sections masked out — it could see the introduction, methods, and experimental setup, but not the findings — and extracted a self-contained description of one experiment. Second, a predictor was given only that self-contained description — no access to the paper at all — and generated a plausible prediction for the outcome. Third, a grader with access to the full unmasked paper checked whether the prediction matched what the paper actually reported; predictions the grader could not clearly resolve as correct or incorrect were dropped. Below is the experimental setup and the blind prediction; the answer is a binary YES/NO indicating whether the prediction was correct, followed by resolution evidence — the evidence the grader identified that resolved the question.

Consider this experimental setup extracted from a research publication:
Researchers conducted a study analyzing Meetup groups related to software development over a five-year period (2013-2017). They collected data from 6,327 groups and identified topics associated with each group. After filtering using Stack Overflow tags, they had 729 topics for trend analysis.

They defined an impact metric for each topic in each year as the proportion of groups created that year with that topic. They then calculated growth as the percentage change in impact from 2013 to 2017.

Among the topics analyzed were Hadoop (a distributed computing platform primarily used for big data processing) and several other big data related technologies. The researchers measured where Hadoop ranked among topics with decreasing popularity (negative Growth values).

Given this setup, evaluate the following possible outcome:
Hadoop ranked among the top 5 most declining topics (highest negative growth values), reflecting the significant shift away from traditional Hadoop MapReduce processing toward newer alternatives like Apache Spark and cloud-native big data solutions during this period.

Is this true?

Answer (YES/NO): YES